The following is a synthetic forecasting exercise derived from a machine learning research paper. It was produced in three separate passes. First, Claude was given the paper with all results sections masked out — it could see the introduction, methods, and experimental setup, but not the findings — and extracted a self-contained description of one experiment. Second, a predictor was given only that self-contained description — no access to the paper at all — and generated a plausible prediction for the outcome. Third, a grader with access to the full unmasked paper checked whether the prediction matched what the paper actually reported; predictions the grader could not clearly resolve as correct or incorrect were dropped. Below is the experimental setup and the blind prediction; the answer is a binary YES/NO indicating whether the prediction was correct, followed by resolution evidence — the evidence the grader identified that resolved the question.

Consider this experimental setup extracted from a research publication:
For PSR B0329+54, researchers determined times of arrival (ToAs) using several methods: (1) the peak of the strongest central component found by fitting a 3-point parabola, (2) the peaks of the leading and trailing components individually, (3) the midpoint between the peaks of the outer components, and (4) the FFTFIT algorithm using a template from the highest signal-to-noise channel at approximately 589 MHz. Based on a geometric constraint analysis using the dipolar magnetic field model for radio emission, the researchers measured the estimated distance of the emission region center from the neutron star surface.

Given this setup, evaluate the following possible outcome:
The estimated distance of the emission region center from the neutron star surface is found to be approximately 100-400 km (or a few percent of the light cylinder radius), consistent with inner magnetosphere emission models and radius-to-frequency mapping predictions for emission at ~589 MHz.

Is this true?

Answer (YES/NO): NO